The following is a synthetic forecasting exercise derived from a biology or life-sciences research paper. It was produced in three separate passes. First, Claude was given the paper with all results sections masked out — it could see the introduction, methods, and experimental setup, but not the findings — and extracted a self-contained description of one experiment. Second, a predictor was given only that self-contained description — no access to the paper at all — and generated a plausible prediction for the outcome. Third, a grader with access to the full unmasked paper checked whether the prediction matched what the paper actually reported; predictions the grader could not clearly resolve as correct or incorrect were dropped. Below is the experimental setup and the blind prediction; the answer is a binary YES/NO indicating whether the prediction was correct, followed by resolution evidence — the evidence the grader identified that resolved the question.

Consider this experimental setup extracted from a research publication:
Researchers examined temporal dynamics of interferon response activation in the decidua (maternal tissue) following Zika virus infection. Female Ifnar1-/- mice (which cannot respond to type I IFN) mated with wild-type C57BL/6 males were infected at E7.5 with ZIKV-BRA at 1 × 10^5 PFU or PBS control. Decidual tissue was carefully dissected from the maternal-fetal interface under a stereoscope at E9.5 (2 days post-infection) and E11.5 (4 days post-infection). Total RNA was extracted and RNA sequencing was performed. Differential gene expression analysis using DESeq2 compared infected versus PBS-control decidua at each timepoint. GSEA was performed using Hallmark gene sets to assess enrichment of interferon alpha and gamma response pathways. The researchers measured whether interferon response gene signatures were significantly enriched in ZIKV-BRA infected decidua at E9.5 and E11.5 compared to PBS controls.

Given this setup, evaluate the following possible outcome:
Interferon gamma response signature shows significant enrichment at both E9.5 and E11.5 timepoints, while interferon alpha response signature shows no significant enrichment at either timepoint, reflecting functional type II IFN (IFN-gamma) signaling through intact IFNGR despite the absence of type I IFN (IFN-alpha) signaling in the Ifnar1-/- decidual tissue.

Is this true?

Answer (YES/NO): NO